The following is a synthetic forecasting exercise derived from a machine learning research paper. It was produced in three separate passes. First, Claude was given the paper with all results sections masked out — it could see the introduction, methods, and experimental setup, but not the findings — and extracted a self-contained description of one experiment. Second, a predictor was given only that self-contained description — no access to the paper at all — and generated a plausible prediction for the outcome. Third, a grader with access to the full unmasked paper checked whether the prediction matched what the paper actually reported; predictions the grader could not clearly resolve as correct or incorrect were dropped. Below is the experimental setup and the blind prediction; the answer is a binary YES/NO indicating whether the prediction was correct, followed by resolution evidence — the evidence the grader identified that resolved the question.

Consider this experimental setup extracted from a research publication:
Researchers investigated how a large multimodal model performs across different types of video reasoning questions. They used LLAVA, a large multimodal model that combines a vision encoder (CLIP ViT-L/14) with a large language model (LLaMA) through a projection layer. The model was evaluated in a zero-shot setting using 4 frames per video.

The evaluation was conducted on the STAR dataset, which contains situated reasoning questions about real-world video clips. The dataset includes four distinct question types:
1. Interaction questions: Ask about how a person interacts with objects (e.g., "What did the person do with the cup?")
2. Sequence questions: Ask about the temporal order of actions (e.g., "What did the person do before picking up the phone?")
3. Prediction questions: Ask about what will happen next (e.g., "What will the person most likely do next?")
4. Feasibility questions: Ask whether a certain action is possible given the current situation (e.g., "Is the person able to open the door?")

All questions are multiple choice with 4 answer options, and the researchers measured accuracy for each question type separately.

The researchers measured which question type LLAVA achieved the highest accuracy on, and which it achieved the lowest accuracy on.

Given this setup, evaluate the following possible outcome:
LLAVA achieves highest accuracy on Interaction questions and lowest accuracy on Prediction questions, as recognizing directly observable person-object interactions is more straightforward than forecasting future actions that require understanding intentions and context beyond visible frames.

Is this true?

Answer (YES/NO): YES